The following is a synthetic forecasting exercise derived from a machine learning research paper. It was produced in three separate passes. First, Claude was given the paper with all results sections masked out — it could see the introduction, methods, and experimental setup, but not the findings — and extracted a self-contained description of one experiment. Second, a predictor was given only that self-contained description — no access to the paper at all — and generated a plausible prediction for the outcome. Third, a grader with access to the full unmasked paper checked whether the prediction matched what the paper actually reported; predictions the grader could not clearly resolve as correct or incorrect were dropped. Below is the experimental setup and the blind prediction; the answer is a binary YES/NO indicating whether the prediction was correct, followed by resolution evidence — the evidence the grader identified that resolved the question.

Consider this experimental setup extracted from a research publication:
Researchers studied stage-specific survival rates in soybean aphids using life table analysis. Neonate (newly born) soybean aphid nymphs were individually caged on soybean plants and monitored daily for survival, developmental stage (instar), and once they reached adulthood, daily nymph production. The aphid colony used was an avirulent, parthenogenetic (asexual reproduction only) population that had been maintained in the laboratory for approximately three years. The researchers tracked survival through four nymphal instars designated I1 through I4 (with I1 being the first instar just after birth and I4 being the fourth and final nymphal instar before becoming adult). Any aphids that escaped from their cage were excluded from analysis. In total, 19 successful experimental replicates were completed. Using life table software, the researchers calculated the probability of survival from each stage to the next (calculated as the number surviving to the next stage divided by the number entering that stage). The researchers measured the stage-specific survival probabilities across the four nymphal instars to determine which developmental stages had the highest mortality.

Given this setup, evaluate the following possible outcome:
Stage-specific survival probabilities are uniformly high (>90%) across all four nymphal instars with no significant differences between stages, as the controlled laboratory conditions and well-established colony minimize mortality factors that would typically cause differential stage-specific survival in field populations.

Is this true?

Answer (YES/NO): NO